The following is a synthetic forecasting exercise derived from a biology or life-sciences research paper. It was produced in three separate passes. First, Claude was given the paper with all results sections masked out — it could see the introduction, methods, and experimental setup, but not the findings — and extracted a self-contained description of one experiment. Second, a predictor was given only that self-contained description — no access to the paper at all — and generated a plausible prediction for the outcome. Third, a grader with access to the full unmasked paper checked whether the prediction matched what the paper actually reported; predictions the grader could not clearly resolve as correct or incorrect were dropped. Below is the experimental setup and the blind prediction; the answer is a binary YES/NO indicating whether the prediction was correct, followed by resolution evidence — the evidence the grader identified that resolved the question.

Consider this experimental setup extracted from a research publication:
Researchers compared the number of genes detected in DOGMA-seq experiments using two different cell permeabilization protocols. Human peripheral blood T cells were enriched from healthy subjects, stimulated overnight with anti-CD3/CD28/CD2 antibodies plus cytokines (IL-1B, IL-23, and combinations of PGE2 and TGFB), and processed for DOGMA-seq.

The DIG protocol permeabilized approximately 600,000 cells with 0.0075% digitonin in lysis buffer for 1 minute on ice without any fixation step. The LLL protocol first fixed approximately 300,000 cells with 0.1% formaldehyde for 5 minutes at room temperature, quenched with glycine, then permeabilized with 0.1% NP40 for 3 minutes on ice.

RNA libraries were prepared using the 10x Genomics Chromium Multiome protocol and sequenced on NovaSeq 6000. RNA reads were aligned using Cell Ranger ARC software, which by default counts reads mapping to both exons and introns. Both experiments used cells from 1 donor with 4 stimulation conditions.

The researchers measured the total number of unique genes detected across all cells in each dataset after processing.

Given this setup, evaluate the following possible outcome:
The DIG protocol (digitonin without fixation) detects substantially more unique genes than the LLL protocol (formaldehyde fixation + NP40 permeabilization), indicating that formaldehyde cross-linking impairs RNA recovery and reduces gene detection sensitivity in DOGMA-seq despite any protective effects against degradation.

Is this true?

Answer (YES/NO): NO